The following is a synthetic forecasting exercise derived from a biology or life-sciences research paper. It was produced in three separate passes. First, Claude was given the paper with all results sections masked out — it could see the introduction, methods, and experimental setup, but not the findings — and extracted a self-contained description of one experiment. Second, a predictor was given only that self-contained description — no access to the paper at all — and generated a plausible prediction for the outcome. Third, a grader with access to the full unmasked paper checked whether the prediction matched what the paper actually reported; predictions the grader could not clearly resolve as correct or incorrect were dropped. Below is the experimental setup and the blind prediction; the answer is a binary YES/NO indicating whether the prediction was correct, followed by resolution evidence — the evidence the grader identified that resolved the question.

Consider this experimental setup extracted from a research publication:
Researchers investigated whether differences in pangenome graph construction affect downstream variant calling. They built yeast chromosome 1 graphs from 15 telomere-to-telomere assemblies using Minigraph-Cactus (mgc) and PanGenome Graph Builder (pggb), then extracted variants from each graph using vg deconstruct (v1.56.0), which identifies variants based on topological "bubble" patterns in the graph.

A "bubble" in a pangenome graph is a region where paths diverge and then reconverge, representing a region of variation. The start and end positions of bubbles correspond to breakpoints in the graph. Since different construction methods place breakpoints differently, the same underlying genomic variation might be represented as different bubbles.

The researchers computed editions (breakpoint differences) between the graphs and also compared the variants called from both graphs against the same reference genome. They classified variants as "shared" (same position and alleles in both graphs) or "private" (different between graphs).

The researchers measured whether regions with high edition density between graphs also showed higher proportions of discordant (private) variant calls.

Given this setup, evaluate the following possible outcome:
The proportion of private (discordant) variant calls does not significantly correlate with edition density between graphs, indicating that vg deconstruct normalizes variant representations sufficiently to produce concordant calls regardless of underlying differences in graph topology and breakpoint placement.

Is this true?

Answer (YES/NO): NO